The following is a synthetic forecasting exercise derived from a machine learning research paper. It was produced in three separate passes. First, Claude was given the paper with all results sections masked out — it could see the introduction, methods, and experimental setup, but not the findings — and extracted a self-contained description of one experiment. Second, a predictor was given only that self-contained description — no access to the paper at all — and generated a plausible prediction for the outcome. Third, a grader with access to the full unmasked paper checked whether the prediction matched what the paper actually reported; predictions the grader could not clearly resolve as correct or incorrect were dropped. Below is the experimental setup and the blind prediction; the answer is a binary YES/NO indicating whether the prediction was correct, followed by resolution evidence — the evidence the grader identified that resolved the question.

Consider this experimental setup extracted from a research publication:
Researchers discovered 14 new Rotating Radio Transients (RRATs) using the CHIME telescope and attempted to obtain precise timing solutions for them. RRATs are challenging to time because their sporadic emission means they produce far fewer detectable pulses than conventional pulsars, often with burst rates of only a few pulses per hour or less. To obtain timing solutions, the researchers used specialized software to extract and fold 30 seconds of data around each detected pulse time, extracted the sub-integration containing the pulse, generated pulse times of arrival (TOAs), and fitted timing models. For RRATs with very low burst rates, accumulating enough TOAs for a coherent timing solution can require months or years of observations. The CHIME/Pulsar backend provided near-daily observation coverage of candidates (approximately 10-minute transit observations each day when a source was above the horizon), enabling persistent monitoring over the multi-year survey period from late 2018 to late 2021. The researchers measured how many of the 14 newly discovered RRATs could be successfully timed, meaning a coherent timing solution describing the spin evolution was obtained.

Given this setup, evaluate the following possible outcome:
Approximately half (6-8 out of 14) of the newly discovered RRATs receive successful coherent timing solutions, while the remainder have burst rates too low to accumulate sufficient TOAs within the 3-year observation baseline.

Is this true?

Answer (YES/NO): YES